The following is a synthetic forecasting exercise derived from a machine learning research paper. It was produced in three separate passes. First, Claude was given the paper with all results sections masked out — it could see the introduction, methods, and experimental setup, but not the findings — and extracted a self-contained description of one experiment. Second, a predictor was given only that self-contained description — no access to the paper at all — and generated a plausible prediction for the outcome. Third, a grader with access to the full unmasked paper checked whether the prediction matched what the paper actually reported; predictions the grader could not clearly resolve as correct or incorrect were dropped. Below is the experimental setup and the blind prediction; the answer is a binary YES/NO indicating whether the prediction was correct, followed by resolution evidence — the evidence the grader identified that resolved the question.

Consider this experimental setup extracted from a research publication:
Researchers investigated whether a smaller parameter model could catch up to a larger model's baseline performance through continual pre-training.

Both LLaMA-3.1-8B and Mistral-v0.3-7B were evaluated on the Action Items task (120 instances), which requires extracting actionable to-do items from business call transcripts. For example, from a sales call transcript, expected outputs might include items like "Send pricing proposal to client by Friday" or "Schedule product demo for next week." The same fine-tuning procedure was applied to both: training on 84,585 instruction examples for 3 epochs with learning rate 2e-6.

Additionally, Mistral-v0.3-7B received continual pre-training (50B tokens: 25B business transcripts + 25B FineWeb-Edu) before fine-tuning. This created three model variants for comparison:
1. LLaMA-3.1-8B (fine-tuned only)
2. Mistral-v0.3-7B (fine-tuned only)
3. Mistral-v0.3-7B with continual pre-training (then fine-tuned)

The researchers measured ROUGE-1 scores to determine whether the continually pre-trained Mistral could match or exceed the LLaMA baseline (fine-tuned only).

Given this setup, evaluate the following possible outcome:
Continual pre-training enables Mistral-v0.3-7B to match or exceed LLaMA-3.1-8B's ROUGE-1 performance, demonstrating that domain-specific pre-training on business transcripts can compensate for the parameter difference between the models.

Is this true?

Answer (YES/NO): YES